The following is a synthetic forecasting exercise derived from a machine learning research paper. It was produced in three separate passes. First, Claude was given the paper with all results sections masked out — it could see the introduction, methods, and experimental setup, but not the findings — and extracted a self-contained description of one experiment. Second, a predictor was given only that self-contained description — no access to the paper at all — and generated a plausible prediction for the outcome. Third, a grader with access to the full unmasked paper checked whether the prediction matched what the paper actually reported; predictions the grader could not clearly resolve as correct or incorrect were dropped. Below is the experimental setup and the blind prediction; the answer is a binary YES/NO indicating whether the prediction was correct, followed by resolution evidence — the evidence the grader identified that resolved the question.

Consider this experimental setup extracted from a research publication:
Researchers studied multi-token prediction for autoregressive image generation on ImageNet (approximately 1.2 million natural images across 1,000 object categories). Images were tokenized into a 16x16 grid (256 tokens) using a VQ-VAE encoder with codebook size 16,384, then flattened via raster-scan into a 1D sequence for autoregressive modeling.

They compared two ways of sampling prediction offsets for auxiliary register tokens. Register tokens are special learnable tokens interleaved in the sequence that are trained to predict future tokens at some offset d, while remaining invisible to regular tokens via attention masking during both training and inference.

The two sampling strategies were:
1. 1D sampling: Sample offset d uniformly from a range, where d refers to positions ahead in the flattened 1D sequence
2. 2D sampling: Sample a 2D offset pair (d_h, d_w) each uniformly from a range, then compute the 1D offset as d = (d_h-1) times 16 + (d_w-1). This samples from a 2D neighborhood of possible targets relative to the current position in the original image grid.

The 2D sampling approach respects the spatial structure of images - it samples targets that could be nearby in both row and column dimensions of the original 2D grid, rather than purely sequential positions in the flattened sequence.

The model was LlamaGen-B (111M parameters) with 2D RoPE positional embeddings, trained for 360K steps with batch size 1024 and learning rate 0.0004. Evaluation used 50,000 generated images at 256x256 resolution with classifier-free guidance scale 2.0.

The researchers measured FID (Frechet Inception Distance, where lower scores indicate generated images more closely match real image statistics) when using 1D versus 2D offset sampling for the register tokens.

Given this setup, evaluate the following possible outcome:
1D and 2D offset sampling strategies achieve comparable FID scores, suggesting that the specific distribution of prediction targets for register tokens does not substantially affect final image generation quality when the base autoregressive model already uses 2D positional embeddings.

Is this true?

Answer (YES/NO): NO